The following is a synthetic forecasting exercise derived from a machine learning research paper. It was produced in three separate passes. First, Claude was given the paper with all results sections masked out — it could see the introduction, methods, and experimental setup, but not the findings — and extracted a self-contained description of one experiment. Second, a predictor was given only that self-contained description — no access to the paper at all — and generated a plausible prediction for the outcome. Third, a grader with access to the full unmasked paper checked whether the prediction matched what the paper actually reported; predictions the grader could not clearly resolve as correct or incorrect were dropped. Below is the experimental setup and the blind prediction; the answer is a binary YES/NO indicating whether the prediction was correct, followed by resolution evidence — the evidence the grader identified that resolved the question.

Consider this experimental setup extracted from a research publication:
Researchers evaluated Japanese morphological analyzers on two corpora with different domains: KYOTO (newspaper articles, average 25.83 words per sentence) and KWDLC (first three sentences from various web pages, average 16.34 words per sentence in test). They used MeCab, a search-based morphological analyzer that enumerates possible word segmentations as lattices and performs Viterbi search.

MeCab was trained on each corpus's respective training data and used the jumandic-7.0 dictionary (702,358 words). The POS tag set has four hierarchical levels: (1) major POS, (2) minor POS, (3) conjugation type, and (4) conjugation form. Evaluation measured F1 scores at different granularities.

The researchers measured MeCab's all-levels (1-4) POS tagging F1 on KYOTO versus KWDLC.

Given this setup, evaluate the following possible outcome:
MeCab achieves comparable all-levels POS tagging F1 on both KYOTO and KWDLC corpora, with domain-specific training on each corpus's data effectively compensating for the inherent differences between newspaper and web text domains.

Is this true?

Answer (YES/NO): YES